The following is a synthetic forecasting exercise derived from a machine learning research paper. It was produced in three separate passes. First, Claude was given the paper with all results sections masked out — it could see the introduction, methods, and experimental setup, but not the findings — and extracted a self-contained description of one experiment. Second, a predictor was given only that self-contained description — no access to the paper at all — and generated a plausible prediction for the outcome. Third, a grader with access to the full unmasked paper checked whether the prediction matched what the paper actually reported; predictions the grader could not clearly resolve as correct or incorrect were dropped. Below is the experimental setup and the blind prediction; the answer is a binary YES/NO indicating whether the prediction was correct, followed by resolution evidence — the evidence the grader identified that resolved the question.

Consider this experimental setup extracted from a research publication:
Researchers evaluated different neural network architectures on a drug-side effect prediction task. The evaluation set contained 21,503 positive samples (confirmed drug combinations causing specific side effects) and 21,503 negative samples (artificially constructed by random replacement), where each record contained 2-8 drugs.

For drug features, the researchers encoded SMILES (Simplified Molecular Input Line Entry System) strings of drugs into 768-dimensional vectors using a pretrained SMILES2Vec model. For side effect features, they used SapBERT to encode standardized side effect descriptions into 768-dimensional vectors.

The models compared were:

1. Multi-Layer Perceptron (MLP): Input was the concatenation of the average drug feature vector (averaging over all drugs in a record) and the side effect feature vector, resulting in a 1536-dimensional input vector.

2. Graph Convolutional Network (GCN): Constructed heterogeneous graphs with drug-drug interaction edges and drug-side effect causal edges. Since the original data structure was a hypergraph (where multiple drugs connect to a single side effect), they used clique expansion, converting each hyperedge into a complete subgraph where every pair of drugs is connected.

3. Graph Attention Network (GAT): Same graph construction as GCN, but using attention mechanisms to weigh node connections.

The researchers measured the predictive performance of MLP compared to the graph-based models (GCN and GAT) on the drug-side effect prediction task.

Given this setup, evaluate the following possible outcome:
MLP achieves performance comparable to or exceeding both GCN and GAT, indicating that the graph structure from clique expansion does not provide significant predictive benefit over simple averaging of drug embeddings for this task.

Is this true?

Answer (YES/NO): YES